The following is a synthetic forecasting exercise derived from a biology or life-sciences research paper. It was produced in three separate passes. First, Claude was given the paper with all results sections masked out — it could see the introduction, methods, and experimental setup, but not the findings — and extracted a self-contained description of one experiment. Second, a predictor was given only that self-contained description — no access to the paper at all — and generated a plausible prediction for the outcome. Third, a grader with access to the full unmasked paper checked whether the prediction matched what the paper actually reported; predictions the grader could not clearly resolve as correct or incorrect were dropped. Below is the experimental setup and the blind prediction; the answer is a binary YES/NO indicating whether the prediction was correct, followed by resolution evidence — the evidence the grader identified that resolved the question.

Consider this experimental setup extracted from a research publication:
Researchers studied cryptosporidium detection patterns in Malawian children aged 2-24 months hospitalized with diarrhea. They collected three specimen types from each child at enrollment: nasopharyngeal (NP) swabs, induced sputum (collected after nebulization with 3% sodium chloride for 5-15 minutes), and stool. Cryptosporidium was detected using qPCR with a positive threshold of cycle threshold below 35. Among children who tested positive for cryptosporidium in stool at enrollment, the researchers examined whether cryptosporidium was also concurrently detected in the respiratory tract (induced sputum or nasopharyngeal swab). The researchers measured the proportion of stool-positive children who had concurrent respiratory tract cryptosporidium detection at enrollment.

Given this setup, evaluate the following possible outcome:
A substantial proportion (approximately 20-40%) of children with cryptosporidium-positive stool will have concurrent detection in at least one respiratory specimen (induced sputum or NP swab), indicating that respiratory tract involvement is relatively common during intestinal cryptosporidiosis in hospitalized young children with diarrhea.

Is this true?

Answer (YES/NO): YES